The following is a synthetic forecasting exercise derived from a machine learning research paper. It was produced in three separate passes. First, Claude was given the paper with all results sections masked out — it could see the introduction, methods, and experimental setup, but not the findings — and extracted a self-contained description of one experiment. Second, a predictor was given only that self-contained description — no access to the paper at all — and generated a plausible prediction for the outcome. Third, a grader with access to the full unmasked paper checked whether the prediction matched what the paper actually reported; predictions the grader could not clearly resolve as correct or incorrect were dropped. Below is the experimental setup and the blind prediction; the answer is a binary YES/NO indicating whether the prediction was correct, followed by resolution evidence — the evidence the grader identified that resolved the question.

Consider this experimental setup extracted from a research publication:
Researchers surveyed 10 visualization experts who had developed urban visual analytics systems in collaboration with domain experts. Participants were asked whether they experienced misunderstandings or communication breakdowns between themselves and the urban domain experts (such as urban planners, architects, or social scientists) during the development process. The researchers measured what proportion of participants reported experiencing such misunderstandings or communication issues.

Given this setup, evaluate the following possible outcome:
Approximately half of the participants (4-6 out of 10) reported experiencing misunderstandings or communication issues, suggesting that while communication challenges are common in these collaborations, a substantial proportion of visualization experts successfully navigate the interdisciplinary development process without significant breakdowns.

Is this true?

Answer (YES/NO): YES